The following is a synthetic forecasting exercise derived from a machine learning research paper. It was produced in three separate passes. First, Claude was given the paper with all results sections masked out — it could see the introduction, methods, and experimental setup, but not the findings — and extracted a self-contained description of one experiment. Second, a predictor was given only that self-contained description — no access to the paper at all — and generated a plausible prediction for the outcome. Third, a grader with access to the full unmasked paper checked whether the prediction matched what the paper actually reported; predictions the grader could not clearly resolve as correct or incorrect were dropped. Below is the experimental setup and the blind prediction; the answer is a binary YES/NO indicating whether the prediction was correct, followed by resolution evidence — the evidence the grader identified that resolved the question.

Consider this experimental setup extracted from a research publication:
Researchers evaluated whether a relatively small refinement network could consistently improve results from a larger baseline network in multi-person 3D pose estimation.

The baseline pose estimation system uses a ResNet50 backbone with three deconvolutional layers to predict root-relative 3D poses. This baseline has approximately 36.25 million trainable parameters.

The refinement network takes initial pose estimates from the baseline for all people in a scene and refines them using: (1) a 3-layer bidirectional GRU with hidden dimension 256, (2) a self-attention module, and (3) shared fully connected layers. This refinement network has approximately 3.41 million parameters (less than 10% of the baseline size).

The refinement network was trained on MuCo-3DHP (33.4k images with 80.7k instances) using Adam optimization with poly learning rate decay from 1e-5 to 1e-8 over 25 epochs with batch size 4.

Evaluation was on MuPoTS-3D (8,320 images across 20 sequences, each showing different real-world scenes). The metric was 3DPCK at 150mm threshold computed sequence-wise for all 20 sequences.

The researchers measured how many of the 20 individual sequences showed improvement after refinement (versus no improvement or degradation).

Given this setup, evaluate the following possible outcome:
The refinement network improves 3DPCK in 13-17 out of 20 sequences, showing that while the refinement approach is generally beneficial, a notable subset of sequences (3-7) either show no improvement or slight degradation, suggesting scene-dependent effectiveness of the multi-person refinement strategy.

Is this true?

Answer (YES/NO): NO